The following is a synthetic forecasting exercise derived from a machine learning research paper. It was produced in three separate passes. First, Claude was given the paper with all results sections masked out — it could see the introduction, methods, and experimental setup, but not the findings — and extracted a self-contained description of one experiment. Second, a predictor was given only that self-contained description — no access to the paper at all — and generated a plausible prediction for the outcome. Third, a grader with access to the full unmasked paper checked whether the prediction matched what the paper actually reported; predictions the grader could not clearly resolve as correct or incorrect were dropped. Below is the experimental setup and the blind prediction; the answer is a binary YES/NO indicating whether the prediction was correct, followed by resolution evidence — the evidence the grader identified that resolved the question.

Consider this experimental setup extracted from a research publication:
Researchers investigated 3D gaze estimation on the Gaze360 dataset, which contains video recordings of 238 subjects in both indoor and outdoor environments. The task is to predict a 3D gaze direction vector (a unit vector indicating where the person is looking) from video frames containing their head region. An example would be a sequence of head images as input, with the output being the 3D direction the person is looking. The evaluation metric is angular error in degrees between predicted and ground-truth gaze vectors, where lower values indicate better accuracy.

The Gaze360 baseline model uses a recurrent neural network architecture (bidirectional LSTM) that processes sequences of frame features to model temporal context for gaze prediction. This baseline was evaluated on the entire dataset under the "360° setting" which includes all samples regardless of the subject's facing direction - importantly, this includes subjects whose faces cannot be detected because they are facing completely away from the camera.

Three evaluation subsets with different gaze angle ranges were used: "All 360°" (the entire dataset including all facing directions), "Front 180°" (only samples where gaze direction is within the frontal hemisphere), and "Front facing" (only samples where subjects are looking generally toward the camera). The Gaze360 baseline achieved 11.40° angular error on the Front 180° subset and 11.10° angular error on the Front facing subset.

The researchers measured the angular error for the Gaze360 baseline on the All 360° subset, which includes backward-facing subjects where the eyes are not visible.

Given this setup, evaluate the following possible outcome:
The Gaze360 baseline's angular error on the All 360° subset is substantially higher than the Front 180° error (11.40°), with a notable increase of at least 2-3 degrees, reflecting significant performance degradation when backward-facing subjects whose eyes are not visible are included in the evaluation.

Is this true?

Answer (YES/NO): YES